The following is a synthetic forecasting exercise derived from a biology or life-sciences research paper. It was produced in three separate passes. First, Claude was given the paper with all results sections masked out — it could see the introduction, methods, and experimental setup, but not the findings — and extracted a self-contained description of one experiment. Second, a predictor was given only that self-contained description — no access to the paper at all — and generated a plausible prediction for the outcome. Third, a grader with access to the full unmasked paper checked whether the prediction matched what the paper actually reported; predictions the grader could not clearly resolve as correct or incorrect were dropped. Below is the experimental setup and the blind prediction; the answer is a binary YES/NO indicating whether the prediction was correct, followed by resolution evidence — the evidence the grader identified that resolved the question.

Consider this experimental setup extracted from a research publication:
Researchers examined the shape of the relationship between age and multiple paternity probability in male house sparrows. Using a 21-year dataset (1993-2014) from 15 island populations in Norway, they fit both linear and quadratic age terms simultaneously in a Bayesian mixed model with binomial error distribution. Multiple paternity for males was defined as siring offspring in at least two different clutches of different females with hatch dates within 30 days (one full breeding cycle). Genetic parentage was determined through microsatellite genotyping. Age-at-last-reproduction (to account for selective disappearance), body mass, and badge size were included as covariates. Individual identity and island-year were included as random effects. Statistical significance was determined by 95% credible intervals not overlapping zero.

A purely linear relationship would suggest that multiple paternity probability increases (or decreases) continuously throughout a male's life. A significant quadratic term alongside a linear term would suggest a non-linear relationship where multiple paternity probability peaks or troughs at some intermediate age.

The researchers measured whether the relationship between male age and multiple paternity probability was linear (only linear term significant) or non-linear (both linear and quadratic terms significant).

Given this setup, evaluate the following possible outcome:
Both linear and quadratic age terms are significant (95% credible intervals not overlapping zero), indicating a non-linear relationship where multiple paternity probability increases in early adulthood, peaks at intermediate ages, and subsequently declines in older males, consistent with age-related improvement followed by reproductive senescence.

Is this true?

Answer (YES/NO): YES